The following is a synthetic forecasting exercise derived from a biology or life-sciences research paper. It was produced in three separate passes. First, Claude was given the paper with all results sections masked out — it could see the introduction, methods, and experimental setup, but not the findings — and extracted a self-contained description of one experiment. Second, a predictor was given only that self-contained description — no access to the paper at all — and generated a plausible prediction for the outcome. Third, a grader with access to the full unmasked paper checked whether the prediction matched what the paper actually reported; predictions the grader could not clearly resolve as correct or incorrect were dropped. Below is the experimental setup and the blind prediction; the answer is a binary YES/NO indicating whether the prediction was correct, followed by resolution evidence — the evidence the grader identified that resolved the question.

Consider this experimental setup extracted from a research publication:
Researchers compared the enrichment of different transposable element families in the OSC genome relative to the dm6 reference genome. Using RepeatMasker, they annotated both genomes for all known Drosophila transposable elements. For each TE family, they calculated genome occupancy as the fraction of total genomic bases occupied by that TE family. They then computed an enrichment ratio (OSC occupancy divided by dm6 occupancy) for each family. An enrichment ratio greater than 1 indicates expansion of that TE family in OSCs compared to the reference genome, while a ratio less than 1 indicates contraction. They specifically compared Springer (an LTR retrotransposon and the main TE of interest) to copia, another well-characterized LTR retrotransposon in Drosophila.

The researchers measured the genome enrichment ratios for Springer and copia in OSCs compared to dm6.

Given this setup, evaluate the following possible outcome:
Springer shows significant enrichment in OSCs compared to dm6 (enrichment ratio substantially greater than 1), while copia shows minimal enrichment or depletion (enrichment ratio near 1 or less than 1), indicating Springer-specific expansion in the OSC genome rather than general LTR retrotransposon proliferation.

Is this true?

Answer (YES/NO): NO